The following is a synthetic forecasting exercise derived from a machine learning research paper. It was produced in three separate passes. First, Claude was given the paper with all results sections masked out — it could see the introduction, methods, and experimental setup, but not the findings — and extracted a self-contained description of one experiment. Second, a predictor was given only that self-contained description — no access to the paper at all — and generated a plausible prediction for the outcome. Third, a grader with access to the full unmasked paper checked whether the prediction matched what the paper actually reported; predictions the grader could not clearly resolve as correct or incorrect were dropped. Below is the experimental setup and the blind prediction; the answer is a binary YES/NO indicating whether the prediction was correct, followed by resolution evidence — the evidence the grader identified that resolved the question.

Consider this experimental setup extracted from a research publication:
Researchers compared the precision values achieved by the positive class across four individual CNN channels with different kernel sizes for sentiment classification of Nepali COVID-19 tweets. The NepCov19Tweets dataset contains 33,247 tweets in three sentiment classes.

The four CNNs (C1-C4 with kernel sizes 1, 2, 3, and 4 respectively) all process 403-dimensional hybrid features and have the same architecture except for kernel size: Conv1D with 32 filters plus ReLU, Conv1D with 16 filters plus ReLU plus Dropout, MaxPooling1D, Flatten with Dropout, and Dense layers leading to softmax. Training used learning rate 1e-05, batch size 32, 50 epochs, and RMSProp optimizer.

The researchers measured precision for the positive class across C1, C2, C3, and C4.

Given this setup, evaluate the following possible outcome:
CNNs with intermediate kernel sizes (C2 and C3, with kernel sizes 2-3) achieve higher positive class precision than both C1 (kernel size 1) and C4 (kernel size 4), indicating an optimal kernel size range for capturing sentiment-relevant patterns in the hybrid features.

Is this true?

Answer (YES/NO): NO